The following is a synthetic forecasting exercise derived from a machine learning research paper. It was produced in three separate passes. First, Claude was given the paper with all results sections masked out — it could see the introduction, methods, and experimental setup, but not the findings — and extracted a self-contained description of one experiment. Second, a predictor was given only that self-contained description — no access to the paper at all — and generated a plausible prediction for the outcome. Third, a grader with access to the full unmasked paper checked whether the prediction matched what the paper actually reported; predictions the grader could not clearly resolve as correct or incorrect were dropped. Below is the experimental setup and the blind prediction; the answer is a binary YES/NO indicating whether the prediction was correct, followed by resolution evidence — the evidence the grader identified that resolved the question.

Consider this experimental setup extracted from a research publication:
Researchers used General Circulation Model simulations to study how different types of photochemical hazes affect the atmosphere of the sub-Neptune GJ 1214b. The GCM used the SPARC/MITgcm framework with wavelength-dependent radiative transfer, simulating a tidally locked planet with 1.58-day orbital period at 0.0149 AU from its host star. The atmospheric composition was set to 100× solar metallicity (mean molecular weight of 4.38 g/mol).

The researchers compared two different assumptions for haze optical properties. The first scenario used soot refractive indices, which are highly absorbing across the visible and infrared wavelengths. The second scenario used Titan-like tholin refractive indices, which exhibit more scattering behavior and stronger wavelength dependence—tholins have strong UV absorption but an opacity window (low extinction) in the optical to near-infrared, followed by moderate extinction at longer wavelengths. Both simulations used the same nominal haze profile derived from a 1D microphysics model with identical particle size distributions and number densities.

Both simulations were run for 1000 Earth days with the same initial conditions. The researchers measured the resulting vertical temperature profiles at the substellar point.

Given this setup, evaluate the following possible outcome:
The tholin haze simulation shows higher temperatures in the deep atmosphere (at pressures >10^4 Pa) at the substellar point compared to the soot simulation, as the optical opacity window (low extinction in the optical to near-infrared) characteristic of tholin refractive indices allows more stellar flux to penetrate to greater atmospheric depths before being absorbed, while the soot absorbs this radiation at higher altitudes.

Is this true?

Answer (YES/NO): YES